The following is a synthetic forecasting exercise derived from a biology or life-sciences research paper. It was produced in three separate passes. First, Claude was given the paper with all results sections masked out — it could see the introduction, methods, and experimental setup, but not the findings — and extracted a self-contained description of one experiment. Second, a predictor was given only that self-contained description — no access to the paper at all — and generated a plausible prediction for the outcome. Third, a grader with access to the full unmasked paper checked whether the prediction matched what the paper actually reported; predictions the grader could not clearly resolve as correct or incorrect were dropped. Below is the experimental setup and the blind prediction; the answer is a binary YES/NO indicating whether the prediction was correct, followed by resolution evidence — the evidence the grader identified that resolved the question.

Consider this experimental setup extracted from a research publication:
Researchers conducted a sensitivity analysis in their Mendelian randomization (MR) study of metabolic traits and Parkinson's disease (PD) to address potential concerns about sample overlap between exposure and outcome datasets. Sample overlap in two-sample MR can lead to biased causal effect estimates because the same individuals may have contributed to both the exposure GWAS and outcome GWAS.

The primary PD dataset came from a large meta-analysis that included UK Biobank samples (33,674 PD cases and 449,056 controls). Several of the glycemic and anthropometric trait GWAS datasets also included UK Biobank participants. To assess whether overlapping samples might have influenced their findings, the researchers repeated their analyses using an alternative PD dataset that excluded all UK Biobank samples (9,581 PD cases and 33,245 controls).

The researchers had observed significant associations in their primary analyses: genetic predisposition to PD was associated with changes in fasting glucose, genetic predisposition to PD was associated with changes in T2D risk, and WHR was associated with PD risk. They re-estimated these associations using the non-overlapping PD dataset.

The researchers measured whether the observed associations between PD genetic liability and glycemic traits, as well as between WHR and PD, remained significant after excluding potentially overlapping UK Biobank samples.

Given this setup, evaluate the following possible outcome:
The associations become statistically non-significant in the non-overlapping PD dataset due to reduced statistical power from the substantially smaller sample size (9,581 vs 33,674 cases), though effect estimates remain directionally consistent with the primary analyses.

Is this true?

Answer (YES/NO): NO